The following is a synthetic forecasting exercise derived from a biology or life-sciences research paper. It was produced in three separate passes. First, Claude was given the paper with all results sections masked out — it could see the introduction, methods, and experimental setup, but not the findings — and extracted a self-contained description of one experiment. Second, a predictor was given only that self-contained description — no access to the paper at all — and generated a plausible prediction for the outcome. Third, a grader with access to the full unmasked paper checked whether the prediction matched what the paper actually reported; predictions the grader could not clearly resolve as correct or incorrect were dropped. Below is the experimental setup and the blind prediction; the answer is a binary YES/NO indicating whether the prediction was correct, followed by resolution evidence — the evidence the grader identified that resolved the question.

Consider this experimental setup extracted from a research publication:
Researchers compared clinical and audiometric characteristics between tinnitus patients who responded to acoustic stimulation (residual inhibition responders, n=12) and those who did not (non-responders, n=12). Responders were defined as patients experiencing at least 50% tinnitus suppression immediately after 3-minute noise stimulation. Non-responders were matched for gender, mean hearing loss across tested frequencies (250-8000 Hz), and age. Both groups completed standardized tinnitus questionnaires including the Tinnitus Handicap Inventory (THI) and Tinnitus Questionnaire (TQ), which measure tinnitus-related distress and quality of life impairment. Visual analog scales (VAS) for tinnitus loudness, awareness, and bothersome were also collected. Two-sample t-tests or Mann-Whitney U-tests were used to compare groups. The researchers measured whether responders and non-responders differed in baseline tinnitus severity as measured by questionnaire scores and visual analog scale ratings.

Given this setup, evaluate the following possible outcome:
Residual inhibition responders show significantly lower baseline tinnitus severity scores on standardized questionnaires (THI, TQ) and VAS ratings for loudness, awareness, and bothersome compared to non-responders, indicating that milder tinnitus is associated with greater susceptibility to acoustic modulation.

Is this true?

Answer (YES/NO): YES